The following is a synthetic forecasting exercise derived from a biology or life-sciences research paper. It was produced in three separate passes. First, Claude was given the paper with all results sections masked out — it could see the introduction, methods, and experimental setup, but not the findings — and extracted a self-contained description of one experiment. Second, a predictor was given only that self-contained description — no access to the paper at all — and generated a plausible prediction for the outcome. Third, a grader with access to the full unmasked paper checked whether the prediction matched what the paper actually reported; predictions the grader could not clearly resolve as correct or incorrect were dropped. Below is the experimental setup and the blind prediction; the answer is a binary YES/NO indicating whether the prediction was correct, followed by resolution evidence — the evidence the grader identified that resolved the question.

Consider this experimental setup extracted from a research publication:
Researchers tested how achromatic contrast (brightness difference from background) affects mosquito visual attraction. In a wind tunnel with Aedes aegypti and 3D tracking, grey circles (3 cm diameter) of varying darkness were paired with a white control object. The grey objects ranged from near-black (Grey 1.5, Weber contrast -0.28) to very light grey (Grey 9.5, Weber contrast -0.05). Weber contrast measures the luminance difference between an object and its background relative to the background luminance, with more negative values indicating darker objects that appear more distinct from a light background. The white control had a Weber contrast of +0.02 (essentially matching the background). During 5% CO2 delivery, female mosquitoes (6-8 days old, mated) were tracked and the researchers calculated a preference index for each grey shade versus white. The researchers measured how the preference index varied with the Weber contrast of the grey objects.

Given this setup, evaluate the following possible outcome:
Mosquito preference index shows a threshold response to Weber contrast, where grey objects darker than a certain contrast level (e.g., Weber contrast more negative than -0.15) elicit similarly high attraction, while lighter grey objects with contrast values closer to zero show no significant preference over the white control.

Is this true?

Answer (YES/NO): NO